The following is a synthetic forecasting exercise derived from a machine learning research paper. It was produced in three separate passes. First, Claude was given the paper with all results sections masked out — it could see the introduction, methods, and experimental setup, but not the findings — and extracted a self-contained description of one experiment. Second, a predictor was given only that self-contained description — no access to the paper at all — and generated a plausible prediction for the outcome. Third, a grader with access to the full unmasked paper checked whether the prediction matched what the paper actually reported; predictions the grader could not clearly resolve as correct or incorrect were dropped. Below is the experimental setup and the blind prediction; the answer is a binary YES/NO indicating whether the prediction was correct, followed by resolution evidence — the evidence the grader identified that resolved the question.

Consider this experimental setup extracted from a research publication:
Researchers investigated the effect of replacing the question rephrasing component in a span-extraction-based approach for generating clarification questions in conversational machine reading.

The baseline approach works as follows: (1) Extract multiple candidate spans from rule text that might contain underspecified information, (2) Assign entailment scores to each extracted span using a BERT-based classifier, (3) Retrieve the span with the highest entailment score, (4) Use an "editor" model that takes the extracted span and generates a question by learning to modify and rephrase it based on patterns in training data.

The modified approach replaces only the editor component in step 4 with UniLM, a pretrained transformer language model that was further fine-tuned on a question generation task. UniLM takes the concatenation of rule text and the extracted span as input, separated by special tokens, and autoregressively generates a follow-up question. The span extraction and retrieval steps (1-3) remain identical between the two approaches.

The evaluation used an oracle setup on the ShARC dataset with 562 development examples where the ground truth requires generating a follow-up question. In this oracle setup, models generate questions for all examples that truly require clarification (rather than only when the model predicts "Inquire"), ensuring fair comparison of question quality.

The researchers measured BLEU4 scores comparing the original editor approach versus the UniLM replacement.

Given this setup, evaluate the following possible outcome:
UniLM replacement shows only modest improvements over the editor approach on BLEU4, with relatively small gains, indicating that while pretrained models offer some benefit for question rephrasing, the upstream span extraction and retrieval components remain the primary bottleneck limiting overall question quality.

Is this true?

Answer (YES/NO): NO